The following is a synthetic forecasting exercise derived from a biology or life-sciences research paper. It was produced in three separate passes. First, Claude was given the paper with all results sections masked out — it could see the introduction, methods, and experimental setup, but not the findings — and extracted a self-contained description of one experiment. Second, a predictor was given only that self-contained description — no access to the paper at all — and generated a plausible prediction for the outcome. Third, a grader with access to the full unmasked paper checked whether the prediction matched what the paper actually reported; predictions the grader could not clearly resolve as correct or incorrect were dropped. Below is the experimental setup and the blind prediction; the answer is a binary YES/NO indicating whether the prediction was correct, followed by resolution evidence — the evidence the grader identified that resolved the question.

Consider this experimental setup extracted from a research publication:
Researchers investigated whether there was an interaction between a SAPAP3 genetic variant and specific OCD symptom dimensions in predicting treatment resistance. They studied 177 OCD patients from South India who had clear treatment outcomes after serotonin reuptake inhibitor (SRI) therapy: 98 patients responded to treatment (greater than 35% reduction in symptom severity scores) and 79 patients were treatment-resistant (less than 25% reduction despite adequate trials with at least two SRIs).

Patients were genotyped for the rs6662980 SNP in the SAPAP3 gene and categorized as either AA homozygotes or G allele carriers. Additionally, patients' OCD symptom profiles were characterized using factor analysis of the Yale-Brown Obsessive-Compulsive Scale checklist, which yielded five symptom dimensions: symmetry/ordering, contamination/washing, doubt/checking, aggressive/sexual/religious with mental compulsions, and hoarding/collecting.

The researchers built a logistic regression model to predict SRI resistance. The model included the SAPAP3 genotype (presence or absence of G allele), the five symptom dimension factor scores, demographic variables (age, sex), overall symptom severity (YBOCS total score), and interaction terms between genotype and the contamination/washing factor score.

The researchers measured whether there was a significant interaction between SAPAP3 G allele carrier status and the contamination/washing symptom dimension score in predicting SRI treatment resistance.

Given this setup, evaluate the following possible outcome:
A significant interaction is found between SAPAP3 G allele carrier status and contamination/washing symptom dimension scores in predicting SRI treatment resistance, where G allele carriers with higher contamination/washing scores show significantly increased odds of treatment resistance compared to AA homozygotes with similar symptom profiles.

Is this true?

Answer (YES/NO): YES